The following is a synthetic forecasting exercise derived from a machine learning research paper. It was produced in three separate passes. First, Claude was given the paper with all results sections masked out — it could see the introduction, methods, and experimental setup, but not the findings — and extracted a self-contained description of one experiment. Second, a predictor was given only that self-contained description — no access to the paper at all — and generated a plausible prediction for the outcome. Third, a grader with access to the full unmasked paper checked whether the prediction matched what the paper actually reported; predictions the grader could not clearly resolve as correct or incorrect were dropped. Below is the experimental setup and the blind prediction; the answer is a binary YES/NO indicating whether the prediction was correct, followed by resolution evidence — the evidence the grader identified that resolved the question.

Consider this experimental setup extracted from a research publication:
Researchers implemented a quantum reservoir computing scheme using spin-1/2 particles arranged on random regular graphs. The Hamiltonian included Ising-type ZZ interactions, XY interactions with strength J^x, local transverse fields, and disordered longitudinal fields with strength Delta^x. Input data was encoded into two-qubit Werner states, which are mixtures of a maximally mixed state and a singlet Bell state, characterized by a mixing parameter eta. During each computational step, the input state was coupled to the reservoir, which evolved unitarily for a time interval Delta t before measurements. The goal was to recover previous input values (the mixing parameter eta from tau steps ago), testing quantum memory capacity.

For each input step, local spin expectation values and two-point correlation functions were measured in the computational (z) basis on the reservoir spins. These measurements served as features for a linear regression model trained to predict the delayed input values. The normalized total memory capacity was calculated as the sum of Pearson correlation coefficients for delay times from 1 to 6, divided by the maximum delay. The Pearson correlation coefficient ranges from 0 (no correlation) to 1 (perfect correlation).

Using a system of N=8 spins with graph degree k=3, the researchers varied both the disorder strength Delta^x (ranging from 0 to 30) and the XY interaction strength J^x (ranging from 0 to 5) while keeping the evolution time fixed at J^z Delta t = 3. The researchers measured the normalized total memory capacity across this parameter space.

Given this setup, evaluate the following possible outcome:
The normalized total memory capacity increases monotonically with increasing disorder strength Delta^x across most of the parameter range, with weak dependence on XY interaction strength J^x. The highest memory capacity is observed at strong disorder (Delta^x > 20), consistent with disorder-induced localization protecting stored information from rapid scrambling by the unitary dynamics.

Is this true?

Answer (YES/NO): NO